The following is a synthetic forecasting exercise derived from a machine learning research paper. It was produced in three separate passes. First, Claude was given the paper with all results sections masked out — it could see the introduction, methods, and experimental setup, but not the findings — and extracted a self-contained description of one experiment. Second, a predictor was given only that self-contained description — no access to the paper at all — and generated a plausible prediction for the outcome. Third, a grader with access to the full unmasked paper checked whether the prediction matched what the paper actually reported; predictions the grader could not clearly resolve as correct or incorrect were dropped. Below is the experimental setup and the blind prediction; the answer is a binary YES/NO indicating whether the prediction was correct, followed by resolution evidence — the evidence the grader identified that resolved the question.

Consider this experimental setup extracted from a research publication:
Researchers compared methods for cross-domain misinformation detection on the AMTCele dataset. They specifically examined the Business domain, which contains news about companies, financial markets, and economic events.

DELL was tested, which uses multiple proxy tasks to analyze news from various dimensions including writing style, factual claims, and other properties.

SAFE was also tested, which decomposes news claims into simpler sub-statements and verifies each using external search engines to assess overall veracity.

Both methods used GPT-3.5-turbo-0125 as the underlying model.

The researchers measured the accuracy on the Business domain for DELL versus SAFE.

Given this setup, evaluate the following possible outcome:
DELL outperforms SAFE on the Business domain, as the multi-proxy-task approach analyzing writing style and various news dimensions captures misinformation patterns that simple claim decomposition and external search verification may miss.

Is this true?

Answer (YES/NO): YES